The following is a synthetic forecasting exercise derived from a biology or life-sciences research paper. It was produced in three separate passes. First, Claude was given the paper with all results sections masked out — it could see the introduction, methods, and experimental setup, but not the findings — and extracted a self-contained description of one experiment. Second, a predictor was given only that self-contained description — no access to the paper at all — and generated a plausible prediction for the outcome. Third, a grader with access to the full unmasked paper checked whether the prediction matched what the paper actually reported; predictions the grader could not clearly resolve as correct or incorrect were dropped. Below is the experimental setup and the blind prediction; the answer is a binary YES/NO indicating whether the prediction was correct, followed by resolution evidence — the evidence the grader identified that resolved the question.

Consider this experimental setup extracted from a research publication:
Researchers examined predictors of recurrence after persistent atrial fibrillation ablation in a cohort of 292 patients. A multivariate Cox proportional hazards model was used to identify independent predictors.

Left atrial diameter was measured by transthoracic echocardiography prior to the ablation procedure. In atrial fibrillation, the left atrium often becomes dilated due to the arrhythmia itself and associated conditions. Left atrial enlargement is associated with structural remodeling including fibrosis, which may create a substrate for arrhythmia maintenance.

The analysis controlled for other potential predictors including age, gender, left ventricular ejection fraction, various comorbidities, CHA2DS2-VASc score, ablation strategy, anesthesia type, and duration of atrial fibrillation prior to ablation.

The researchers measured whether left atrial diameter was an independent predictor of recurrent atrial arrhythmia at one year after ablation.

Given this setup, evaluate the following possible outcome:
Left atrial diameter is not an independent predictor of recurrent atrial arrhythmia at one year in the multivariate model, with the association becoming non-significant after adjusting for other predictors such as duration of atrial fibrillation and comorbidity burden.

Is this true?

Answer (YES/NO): NO